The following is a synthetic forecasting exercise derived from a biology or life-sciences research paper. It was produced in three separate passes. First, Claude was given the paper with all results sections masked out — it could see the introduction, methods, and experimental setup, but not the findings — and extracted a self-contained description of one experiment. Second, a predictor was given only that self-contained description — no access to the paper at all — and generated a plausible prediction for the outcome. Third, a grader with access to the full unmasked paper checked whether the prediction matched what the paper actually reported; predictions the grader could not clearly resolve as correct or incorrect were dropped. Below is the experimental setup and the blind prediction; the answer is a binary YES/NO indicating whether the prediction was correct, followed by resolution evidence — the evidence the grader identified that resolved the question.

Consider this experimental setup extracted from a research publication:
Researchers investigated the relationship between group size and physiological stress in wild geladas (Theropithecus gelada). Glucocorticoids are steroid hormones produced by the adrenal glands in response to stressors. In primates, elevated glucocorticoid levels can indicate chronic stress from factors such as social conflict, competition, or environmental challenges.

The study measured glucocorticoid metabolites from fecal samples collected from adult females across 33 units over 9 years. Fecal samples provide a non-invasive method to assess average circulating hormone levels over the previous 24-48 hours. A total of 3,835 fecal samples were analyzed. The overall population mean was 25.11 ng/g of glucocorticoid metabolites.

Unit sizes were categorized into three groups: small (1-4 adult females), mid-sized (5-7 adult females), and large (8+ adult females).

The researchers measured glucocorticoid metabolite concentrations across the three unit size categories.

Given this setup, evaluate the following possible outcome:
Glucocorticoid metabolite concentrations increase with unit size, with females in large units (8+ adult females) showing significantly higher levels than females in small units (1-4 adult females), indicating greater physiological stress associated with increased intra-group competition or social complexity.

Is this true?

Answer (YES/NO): NO